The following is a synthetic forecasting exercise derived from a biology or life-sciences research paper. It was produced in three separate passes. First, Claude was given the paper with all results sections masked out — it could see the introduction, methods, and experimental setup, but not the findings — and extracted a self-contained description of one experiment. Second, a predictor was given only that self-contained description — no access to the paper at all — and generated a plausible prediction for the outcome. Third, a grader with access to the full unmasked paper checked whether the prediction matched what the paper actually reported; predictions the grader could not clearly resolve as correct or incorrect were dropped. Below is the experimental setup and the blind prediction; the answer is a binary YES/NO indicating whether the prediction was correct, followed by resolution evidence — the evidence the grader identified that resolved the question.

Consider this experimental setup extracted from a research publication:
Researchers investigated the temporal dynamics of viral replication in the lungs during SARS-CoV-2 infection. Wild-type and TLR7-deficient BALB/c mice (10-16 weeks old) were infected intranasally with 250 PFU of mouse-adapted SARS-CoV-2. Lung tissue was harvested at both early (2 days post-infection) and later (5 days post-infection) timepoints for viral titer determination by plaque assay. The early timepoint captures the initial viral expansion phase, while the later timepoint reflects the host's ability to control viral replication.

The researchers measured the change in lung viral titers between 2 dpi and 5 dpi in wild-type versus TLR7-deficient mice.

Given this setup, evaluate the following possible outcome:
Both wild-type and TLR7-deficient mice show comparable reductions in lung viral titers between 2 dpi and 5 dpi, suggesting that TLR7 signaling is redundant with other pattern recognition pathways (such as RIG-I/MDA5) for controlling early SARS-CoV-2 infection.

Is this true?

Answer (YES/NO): NO